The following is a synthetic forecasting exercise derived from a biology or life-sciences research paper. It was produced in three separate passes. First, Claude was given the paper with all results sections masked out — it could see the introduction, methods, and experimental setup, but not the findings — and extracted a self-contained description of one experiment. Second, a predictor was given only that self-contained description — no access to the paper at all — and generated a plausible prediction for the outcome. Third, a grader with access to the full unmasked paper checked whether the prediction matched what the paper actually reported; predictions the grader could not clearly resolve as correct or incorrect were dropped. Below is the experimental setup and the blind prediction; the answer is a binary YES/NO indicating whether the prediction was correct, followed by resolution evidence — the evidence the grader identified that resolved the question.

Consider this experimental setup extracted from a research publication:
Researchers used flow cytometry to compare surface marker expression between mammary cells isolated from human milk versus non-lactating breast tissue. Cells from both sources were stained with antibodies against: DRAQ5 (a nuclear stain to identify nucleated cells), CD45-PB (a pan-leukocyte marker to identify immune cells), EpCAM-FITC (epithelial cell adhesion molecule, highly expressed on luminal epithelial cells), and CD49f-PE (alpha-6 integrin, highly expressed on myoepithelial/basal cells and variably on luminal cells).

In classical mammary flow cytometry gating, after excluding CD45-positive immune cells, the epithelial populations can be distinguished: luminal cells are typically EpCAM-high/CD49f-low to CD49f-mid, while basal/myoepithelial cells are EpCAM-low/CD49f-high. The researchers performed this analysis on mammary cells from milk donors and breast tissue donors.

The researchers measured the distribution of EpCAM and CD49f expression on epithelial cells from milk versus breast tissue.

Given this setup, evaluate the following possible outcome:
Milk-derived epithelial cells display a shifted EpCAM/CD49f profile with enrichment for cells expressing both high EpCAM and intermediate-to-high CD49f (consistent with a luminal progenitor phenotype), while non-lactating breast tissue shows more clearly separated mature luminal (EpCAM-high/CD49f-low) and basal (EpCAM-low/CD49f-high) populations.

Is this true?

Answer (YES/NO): NO